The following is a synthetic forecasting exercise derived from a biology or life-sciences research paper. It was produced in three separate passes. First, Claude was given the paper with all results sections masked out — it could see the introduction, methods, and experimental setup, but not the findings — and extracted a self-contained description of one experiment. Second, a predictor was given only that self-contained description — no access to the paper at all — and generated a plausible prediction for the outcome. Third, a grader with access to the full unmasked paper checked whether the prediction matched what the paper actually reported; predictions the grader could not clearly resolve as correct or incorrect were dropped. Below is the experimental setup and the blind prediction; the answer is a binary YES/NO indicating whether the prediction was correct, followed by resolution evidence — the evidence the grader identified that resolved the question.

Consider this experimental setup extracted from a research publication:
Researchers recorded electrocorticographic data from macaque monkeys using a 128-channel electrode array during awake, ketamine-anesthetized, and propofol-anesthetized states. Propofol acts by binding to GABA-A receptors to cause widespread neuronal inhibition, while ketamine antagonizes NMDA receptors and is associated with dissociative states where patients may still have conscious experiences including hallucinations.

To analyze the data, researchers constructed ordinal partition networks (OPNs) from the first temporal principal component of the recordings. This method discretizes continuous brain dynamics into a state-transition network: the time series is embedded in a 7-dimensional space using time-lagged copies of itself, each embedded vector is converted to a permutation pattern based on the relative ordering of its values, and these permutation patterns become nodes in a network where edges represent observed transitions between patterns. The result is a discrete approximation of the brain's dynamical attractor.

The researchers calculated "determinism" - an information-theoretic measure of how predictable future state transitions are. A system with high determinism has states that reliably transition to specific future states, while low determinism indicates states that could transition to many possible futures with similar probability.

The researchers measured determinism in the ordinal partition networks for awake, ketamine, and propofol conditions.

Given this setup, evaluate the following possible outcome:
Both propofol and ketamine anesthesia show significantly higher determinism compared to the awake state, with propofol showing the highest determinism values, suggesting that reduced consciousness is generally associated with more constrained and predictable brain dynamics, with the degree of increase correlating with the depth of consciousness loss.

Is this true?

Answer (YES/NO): NO